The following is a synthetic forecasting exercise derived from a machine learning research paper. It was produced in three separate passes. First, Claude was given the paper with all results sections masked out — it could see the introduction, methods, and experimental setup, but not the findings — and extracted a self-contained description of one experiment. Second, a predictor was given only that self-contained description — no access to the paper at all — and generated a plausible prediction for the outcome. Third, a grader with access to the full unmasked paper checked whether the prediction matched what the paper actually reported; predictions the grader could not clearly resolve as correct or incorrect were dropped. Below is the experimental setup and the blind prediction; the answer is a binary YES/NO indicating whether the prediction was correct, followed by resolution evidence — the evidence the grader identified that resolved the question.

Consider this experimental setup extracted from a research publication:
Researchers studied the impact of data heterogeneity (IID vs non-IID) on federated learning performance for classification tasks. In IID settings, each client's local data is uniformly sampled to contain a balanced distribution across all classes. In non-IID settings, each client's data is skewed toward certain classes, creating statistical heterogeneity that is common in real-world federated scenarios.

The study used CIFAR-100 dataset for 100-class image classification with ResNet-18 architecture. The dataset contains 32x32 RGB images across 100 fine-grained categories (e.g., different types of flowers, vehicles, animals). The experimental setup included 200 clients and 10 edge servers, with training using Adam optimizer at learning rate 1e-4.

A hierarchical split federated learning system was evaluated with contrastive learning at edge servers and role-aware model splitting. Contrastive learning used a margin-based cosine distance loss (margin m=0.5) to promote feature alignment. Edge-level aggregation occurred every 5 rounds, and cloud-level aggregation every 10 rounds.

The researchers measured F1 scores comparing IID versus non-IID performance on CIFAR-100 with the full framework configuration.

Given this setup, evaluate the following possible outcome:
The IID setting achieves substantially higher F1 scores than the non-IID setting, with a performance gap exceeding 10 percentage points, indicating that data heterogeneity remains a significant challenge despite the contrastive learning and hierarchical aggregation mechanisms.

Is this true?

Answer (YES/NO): YES